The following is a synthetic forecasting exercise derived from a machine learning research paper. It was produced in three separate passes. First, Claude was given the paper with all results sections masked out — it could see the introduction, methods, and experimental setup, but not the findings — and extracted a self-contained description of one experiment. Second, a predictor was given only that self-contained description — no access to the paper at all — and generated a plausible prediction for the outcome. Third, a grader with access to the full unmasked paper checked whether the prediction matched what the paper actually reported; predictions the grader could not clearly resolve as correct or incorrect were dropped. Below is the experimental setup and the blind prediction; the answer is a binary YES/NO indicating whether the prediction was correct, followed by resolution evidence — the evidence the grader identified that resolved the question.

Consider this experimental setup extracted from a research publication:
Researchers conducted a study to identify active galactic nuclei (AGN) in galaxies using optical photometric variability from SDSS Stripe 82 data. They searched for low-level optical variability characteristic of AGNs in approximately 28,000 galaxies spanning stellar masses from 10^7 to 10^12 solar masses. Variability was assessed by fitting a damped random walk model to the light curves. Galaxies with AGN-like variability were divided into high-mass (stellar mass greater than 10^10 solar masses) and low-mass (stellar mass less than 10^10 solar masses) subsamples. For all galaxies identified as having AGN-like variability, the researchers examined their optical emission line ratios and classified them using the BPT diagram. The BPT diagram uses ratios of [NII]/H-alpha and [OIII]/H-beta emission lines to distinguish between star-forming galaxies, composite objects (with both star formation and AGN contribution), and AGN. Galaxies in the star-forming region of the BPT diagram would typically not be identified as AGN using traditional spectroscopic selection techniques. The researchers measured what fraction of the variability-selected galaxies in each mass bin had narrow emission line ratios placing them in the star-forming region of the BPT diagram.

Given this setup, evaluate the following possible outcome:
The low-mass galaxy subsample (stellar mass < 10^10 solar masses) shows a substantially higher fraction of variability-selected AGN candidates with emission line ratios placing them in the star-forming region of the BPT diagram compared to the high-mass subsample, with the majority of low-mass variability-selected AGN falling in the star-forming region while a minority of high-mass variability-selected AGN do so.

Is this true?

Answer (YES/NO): NO